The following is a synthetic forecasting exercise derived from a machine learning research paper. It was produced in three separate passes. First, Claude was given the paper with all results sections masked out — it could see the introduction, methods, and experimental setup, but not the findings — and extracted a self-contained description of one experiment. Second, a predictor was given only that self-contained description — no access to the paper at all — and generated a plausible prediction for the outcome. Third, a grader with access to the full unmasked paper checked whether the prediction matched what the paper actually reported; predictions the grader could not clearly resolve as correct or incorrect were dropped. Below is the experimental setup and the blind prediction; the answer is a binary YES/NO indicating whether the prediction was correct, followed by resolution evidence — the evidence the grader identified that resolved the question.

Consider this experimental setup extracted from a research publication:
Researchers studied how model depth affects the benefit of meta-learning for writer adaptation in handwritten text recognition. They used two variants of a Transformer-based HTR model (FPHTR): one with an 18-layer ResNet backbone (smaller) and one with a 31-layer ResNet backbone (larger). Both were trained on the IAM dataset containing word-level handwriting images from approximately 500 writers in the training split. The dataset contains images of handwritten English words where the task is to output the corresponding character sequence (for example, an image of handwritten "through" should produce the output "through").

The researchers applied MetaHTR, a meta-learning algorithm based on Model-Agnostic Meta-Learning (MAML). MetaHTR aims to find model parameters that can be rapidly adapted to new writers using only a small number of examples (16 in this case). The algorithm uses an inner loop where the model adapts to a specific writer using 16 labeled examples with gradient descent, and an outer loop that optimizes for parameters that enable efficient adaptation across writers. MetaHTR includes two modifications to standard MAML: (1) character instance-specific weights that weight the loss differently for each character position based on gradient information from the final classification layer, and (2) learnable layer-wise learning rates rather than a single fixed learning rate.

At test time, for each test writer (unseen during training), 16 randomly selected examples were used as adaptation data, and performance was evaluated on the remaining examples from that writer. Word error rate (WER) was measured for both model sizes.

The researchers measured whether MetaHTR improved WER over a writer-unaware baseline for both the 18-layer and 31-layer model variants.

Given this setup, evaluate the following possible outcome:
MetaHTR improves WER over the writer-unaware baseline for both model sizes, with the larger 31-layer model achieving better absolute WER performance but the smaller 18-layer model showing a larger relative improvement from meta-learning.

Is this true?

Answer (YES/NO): NO